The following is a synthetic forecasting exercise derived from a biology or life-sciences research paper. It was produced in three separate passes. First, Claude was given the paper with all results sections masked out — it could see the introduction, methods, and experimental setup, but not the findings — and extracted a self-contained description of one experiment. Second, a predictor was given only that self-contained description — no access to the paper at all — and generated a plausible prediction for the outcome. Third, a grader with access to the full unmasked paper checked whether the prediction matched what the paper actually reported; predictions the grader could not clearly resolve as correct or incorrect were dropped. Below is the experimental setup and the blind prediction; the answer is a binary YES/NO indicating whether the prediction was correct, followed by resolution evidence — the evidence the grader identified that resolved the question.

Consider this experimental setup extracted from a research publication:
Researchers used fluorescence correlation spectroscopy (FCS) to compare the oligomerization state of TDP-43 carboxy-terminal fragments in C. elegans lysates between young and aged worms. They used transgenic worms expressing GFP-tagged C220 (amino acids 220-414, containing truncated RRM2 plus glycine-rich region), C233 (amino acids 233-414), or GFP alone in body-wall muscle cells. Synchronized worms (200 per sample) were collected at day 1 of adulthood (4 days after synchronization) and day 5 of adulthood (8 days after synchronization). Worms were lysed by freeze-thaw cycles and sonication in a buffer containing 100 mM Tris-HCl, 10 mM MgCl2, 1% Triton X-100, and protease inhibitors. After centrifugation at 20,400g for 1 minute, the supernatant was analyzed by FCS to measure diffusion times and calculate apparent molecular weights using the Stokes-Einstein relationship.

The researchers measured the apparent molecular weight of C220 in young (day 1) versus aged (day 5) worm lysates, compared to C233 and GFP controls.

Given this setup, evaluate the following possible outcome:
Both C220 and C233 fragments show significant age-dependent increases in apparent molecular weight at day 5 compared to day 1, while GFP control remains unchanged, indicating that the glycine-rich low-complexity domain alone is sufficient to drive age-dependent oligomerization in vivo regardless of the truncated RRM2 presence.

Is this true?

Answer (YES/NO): NO